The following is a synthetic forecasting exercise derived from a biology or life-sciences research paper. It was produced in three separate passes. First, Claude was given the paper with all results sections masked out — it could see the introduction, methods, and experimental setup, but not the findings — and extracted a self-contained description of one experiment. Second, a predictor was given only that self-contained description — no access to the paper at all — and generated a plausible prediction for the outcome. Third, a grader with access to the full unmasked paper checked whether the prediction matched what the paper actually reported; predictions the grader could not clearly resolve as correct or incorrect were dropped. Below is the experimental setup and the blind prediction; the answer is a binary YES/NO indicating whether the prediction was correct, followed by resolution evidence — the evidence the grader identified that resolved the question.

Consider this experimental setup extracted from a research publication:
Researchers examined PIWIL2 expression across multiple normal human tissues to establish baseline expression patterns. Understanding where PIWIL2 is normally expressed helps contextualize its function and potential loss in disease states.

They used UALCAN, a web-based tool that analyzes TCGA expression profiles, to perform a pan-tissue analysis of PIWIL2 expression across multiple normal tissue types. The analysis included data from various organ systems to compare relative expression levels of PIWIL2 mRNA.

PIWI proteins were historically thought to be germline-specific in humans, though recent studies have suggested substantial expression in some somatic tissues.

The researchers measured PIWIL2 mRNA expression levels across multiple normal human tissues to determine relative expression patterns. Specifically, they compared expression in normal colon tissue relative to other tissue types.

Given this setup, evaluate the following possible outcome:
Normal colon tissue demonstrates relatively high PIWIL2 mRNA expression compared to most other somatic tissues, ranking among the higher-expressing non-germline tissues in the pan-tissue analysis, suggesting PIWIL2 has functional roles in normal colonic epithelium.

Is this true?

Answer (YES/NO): YES